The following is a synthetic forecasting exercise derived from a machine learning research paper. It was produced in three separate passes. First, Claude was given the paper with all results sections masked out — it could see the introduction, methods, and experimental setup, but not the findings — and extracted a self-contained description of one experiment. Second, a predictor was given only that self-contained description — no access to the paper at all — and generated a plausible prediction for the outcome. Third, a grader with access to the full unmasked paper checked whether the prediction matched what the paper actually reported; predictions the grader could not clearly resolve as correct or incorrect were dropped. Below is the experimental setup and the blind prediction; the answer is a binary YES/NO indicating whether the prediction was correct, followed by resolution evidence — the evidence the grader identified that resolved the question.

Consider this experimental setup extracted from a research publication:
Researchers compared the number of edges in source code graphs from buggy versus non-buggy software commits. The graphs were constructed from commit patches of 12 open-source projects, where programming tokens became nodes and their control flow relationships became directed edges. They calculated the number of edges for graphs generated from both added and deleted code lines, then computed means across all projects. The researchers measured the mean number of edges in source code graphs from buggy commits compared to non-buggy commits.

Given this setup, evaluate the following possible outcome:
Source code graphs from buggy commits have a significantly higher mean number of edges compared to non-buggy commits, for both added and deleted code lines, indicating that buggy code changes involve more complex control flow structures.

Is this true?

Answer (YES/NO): YES